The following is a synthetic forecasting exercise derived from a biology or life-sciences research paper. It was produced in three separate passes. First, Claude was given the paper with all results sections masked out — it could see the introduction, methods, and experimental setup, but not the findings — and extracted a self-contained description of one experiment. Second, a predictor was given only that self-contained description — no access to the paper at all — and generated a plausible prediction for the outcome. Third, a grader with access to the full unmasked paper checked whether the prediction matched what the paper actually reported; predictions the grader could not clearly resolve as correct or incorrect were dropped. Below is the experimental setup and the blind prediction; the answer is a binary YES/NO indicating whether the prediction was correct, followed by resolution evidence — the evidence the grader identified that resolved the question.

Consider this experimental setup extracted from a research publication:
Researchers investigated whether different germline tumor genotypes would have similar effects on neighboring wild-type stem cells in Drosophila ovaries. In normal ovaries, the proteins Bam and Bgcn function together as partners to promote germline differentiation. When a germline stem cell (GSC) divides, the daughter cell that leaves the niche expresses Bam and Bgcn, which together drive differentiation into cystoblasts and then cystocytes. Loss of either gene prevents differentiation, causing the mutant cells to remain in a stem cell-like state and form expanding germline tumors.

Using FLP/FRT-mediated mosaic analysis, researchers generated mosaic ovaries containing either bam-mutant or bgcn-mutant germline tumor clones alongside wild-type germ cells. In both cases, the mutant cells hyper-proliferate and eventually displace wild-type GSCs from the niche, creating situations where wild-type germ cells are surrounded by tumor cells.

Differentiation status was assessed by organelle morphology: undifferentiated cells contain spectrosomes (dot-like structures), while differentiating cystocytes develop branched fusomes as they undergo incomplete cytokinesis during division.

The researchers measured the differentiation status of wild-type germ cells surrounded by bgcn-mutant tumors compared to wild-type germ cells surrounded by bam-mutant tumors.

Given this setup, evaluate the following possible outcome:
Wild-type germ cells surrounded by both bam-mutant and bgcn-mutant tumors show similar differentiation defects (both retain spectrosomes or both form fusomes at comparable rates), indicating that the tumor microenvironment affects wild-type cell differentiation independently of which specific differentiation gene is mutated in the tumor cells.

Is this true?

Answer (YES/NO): YES